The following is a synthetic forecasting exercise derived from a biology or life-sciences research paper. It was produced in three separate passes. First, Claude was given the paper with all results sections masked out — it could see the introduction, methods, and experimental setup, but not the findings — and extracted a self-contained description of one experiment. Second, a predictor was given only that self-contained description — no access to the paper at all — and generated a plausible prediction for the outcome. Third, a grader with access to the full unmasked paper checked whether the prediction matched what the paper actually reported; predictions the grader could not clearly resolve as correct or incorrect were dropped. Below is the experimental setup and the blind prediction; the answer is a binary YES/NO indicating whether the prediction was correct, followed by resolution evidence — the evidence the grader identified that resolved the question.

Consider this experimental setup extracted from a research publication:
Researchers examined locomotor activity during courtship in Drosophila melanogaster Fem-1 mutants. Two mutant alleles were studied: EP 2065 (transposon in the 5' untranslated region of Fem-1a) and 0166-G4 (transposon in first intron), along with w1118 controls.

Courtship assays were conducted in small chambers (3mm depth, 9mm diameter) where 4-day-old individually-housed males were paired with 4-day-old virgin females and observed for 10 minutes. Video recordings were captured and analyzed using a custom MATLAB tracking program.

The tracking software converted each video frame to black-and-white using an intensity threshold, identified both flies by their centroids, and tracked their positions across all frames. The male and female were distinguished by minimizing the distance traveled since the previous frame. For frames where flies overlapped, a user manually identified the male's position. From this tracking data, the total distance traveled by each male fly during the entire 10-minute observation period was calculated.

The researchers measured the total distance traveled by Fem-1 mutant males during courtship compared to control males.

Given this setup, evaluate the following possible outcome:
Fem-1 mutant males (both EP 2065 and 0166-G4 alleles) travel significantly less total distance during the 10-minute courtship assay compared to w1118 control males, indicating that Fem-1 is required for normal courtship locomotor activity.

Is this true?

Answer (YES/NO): NO